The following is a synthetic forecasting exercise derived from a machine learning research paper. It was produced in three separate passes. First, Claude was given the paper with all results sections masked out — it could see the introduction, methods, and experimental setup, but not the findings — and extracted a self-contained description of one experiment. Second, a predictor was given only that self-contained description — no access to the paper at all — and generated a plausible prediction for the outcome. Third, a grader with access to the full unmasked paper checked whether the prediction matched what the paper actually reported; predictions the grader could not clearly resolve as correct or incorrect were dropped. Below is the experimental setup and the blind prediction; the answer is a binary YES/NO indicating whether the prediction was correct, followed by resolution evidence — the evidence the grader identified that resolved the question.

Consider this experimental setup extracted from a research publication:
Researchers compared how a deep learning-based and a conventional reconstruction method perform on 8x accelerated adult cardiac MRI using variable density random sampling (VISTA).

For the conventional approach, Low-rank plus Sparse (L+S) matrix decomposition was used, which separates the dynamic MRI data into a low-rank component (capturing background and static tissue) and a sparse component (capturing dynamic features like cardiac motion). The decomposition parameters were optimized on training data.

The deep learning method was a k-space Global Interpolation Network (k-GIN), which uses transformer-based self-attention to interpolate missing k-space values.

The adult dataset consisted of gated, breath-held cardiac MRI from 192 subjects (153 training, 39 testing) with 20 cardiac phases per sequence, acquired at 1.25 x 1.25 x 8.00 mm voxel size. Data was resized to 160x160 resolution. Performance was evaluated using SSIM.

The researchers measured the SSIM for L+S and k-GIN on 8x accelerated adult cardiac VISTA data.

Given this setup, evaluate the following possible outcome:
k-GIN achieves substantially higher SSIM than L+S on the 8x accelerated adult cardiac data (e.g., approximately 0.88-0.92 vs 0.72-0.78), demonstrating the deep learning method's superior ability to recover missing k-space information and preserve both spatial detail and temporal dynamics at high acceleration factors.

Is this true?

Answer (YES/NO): NO